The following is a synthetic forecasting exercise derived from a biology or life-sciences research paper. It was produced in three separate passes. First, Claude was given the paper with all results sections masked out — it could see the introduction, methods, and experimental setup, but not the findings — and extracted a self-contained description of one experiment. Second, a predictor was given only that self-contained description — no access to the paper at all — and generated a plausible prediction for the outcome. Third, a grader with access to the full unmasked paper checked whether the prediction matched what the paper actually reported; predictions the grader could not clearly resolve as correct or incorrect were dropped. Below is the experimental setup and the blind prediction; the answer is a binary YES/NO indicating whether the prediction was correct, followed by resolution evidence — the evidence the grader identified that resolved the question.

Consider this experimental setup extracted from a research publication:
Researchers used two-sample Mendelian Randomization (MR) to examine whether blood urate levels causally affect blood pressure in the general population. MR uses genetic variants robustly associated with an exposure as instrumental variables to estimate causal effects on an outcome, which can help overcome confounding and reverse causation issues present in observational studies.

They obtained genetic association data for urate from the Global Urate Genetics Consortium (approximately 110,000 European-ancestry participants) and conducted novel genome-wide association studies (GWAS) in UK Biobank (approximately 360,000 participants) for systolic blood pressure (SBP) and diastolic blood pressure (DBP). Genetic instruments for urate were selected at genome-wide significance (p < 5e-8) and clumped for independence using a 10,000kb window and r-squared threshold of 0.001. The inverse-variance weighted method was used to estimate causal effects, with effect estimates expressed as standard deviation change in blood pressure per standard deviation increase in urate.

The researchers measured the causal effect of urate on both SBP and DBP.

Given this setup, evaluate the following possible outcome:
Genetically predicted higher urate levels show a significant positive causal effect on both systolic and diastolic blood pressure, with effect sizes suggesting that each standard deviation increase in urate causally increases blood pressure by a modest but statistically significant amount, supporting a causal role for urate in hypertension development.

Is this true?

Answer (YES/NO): YES